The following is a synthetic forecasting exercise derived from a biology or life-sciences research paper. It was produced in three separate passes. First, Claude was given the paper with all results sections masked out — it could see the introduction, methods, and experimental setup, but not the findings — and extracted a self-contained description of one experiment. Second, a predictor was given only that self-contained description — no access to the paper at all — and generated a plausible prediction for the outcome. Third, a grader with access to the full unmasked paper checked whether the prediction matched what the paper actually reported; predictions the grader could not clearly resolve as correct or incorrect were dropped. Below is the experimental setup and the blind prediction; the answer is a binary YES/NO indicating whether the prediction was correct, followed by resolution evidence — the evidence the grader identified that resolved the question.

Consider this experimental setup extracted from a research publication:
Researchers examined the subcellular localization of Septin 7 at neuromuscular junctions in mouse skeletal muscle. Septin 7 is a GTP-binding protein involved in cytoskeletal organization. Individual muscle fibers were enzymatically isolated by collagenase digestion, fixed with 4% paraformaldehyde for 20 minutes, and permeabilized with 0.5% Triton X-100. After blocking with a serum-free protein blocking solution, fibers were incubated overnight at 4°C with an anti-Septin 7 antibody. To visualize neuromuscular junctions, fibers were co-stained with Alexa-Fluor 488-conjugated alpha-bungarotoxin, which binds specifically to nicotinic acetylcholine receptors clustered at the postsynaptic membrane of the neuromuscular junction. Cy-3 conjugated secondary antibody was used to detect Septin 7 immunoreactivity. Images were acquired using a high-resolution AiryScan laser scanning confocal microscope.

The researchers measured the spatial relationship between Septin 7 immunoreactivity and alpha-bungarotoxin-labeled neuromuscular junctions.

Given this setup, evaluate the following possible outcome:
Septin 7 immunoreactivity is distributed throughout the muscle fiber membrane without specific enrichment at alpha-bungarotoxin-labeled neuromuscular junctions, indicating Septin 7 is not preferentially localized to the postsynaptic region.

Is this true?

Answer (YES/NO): NO